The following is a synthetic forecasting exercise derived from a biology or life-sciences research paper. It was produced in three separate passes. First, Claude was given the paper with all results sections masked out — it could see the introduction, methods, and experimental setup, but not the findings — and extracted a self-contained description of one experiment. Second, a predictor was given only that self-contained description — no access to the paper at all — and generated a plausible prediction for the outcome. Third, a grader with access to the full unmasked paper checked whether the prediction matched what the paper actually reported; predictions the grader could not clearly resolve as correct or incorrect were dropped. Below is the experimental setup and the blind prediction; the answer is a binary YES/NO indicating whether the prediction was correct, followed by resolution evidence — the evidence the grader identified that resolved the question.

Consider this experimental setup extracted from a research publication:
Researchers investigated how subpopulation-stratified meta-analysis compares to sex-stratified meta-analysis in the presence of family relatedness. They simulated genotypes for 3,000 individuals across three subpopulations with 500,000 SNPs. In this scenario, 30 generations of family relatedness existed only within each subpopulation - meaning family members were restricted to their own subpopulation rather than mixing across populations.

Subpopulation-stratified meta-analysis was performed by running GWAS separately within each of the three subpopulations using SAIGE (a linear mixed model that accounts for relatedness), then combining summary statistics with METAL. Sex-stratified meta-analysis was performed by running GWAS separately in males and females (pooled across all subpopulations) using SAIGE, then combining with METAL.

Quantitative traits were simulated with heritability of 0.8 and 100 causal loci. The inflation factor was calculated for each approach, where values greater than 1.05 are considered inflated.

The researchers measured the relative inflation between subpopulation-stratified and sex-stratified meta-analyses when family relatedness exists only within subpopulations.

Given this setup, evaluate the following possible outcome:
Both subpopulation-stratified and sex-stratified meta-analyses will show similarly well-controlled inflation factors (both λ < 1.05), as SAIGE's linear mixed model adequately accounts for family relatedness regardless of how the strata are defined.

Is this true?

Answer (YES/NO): NO